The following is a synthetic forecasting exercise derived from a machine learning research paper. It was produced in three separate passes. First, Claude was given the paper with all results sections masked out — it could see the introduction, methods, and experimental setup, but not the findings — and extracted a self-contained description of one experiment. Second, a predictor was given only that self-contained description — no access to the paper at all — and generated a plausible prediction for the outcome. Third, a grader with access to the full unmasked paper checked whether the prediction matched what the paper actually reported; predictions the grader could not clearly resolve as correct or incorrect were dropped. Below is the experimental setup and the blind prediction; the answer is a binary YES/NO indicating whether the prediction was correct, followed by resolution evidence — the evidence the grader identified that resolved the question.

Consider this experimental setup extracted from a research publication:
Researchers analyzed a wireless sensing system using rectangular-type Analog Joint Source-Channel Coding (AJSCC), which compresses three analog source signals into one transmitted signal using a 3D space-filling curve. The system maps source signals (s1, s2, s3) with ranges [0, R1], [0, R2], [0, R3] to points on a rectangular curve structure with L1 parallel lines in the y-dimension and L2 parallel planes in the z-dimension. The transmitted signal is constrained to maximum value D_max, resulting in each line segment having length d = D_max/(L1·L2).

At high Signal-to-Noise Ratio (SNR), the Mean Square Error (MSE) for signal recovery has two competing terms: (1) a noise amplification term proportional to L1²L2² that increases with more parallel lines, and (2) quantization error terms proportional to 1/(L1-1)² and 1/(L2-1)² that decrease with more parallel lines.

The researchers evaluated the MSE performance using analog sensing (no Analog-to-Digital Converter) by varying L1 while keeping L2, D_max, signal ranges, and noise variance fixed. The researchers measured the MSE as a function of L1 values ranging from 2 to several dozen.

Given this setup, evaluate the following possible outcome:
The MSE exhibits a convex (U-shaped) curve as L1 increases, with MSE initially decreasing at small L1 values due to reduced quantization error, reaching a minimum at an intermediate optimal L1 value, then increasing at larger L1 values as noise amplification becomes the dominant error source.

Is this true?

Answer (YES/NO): YES